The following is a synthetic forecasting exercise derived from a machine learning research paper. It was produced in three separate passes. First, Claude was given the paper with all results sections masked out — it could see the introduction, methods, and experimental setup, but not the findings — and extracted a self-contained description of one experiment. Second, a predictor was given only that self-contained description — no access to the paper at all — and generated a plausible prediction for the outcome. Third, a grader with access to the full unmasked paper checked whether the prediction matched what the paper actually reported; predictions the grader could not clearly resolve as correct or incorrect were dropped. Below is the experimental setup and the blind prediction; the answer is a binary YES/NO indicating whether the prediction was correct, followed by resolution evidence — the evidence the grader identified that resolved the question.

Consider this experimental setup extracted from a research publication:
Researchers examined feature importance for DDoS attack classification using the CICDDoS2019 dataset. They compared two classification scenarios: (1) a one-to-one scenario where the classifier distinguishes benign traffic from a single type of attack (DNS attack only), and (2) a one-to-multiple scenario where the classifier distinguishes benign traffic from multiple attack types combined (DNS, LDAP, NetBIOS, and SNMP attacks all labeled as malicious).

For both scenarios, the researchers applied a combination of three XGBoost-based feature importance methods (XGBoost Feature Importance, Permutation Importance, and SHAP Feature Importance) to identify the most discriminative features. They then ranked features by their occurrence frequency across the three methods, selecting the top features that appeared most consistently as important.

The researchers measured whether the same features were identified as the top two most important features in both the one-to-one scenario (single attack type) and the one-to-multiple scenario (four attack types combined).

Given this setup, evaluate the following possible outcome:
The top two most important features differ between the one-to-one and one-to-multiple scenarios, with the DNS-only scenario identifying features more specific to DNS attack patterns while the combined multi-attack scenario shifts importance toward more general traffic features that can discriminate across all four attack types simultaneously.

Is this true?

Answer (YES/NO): NO